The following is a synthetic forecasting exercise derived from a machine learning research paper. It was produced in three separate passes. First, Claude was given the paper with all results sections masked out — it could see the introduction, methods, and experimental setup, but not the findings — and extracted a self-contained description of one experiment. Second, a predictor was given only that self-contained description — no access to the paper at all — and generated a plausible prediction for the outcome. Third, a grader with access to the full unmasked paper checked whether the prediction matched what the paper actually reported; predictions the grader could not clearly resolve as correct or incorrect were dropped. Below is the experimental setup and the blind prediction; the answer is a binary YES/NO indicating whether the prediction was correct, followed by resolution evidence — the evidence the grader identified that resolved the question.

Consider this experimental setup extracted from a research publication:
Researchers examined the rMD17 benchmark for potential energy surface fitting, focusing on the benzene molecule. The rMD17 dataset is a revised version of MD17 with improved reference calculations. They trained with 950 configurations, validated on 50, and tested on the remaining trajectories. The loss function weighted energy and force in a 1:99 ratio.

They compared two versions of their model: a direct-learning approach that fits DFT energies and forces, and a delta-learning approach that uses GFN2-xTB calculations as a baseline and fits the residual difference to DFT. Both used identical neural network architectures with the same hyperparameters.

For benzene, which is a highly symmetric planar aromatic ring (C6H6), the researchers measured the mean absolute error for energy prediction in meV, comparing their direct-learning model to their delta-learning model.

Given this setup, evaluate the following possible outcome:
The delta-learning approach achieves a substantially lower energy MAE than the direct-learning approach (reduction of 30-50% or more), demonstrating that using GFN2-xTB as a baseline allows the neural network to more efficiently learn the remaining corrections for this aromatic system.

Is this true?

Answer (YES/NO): YES